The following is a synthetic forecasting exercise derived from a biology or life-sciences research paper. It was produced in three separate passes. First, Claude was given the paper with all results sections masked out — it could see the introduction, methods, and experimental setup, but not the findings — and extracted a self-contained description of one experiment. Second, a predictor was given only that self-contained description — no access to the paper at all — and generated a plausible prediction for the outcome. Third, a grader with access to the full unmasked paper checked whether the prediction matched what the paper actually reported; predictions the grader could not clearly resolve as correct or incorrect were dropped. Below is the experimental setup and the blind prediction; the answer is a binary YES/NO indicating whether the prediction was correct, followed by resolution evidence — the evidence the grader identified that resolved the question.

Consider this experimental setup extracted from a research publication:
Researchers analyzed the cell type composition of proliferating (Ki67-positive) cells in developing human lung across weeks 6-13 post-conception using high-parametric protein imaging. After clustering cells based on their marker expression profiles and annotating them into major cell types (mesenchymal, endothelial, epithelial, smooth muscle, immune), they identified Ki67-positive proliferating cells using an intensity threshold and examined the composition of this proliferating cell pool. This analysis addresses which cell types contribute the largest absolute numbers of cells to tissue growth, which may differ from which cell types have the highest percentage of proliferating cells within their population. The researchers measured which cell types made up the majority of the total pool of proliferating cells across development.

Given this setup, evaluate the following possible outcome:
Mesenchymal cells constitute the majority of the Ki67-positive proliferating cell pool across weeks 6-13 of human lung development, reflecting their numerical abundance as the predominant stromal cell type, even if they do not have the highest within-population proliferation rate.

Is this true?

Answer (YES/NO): NO